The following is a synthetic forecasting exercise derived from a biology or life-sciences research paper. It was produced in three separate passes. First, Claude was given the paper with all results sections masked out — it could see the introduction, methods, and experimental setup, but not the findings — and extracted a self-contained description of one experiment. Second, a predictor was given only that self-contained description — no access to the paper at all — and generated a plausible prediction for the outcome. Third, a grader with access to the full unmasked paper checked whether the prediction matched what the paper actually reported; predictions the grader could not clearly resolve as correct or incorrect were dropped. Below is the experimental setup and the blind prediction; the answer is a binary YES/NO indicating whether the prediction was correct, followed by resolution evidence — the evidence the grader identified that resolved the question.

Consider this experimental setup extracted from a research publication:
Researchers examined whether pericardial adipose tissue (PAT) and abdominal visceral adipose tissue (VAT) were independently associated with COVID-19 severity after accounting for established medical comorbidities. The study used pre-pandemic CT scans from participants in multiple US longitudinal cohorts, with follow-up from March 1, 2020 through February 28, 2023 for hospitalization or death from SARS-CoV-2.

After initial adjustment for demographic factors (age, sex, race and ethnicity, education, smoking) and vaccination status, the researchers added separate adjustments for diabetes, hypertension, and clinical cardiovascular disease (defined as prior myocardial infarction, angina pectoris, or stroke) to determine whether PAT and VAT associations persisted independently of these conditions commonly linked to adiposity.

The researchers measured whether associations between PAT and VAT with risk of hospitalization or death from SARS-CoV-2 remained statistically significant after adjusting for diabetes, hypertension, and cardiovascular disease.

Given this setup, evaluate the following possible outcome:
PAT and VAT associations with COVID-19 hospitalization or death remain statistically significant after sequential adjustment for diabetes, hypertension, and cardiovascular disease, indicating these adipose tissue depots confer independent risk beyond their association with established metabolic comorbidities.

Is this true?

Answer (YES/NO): YES